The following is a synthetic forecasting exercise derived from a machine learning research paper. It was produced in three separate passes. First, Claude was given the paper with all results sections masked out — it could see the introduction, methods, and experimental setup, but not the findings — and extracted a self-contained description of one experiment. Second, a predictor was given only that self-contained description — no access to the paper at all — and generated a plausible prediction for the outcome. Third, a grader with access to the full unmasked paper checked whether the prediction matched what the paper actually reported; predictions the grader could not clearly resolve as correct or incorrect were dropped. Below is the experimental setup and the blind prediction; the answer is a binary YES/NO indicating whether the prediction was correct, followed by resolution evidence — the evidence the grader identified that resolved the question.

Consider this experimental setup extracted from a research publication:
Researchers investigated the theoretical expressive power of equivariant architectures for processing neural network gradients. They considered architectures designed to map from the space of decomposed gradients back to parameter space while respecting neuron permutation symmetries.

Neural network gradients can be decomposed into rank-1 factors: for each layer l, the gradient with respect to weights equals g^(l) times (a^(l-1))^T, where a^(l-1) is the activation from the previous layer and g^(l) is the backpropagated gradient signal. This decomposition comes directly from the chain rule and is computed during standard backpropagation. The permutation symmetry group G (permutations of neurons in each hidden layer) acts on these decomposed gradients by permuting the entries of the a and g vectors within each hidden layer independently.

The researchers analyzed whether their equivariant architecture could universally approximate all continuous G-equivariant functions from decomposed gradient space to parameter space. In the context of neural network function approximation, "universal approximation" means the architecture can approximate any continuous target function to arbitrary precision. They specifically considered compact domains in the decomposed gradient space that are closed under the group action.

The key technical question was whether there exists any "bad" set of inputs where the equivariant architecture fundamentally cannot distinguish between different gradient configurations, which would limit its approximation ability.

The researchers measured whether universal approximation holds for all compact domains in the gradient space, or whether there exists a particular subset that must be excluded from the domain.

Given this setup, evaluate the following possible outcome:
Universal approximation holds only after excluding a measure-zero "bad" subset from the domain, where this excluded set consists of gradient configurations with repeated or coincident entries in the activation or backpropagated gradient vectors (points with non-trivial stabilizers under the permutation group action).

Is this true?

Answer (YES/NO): YES